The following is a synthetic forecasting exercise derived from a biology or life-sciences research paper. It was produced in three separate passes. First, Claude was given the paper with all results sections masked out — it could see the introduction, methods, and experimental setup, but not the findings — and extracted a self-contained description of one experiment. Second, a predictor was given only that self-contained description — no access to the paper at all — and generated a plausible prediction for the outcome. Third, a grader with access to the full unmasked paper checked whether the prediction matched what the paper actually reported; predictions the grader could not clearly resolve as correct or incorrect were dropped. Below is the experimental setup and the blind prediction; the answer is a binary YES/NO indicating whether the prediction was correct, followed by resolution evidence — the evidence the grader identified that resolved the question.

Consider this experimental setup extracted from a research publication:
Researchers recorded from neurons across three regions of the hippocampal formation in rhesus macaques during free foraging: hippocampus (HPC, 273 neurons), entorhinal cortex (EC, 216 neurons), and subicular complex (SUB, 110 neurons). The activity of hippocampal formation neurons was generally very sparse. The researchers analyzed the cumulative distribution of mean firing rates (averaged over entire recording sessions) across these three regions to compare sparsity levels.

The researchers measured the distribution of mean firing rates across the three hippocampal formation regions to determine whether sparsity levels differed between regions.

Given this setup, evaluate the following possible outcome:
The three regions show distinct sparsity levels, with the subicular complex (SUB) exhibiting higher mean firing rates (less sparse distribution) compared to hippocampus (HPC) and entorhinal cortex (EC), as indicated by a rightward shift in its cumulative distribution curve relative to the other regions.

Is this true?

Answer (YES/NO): YES